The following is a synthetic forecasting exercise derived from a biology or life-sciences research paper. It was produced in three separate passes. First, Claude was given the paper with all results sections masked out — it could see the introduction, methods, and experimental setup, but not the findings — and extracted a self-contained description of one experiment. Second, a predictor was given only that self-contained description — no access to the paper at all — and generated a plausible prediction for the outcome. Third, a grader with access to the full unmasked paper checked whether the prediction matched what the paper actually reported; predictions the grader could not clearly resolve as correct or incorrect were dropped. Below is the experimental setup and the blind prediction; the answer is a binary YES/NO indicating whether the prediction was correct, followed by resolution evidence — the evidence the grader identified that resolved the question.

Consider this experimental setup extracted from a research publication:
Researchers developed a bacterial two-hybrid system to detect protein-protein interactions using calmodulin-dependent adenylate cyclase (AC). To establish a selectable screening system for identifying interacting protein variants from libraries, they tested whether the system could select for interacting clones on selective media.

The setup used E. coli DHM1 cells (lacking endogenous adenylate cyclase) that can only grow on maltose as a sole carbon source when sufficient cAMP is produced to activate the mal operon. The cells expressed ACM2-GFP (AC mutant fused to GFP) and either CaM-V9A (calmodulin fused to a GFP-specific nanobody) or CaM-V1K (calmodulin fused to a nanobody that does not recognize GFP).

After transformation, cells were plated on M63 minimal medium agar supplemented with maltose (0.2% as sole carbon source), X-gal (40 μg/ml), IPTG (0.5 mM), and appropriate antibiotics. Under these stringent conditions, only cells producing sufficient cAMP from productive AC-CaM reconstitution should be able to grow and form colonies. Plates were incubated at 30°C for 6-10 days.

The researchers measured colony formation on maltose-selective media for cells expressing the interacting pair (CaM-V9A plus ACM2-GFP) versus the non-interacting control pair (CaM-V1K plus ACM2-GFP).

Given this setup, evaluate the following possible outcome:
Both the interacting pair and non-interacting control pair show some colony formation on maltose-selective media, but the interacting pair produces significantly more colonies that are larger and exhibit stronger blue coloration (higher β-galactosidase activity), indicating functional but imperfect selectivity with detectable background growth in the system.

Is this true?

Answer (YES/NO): NO